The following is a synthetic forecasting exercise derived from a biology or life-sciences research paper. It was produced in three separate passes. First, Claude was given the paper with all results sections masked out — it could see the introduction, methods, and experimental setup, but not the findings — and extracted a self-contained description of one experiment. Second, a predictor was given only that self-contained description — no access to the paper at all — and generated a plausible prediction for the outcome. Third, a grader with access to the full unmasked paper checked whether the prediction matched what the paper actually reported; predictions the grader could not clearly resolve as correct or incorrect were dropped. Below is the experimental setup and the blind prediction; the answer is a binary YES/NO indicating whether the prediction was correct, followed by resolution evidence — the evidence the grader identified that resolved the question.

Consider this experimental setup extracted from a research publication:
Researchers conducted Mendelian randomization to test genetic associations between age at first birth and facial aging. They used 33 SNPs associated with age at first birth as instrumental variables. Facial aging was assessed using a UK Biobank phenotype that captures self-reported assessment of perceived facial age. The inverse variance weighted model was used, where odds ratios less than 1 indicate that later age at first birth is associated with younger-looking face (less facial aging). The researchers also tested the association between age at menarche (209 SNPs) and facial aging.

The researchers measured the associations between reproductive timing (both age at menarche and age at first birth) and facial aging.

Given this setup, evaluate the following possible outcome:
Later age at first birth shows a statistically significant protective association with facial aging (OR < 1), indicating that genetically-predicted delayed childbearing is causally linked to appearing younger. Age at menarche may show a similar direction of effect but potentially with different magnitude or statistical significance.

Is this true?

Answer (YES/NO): NO